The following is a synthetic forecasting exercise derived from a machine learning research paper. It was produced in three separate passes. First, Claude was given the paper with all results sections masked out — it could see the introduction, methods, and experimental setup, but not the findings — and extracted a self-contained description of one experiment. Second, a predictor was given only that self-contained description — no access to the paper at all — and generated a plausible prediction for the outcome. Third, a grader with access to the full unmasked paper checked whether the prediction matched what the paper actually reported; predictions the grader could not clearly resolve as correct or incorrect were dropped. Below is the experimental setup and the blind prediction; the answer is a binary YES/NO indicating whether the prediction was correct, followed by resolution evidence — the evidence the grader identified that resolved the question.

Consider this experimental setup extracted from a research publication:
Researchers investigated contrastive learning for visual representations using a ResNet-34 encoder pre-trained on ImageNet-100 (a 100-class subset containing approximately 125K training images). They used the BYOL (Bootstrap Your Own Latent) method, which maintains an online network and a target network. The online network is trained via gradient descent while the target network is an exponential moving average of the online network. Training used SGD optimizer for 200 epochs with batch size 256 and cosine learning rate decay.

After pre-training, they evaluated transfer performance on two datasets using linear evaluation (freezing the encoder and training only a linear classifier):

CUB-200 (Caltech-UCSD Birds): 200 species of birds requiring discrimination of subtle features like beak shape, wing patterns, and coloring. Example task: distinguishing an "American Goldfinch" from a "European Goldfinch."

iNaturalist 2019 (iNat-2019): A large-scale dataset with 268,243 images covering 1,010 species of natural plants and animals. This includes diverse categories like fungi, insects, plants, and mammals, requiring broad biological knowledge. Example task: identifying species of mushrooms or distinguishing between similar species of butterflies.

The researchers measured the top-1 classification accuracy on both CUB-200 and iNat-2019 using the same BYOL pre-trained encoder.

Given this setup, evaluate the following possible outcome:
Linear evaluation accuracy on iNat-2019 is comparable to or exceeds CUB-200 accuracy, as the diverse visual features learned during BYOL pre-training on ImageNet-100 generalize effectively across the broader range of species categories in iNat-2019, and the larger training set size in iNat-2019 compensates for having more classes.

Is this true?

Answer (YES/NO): NO